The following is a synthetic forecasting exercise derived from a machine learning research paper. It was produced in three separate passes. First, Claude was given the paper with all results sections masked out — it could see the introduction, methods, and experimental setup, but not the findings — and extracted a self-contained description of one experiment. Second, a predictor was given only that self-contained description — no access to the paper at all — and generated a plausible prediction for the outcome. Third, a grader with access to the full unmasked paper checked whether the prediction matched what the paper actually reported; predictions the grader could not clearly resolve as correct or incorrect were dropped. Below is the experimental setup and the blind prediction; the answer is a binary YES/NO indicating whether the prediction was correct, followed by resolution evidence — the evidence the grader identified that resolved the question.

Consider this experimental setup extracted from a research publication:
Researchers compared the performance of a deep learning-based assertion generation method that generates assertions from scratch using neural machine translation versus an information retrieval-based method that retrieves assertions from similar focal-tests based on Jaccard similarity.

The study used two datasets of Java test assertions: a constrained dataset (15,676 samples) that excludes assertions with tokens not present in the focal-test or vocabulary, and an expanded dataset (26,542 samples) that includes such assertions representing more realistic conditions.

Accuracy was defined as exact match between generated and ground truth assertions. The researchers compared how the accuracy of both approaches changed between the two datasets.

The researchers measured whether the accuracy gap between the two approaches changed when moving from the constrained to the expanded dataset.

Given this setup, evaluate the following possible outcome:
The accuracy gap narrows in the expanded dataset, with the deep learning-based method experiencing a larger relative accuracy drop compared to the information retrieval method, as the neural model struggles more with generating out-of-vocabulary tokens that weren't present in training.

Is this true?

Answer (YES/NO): NO